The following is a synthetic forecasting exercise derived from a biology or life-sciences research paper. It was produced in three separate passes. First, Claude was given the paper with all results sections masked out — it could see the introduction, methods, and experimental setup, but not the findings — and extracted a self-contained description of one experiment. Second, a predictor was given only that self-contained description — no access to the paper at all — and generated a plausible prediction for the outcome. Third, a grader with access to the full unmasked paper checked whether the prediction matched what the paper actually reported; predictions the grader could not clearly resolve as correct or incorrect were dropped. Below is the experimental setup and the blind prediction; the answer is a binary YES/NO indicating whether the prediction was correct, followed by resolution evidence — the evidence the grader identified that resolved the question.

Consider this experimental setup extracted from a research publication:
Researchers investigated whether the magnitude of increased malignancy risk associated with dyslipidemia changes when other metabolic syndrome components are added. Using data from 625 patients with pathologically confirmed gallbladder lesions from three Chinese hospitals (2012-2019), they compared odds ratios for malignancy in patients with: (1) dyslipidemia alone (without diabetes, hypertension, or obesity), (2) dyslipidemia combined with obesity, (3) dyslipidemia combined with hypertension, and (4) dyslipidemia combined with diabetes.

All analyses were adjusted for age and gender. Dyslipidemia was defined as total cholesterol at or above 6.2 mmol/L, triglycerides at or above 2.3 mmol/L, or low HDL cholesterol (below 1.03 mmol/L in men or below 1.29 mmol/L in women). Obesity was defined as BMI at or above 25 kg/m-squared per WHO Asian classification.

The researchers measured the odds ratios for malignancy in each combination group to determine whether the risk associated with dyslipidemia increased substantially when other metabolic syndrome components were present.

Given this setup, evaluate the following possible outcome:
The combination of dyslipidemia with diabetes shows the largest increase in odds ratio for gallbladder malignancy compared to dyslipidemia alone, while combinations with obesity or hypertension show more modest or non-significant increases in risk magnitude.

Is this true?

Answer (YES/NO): NO